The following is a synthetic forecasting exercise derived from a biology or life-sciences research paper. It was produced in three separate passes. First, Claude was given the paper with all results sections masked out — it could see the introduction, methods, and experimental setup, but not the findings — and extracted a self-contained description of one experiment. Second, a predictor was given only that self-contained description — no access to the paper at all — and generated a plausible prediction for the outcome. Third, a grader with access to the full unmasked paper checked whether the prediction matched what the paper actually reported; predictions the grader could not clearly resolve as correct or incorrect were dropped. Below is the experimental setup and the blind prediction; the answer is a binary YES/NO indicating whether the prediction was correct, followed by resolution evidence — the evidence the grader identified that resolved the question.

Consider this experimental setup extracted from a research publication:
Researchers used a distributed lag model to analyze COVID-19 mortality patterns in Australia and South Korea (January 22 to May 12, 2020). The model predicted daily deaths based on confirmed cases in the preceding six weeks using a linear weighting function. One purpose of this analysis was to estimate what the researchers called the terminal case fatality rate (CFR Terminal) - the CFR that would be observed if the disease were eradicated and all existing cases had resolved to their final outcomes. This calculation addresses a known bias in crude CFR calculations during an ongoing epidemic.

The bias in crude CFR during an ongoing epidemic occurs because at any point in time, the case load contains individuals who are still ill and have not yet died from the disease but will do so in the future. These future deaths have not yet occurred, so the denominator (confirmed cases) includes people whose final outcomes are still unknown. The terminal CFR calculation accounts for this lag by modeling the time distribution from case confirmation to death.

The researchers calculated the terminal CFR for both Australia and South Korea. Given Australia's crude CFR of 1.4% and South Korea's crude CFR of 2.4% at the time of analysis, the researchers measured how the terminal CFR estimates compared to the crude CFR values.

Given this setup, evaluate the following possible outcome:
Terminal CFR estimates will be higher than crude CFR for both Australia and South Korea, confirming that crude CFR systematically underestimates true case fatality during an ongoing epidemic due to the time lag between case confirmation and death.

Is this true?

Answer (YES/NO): YES